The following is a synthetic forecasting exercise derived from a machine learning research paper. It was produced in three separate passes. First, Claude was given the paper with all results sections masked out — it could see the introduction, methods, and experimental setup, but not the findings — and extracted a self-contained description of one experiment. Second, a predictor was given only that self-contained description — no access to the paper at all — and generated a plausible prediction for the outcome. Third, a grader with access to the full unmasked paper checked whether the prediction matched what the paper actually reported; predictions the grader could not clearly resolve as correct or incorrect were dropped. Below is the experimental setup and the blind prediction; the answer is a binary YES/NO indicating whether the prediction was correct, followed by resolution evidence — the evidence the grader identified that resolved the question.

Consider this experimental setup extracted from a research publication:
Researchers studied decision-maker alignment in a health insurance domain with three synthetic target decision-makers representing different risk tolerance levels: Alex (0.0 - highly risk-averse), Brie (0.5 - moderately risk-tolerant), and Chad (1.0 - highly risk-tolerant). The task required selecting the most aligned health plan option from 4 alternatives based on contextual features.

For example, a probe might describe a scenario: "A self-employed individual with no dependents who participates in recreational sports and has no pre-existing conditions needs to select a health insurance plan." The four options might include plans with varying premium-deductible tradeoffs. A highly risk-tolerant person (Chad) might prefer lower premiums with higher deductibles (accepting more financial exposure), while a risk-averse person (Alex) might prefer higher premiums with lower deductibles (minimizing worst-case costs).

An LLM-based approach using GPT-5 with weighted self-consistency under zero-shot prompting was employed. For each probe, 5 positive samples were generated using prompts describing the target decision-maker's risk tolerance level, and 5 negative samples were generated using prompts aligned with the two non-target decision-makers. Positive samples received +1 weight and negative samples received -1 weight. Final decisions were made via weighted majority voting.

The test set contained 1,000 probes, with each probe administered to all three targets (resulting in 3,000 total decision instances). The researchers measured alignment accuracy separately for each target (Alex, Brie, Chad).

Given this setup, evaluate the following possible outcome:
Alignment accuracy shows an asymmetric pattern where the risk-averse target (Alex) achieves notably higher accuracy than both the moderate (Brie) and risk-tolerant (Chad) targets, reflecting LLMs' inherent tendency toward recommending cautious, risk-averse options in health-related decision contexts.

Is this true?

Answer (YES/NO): NO